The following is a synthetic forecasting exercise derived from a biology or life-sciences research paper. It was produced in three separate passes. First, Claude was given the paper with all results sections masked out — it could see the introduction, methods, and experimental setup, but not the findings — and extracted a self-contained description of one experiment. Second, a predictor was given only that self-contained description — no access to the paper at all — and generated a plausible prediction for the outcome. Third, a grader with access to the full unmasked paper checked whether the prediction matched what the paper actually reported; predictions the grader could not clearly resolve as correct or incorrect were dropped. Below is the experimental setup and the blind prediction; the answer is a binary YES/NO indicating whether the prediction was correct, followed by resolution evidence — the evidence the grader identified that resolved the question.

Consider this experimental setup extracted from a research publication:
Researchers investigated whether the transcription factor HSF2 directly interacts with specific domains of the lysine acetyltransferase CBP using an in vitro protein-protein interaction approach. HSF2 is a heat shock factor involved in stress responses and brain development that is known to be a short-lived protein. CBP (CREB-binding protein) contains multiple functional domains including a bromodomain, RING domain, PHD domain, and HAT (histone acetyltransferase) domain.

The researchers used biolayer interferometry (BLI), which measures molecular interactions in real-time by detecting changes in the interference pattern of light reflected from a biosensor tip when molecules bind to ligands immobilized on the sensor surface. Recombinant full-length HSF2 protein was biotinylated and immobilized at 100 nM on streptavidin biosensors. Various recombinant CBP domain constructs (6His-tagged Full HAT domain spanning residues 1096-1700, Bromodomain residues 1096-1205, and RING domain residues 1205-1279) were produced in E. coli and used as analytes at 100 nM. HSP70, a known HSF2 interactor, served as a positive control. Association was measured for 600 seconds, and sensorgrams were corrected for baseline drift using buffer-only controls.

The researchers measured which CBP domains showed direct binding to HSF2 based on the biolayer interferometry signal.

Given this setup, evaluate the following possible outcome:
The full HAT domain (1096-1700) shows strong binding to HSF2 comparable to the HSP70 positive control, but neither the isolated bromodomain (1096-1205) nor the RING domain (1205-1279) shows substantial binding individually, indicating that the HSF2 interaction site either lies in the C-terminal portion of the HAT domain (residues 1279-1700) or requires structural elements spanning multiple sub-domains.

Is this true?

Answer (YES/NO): NO